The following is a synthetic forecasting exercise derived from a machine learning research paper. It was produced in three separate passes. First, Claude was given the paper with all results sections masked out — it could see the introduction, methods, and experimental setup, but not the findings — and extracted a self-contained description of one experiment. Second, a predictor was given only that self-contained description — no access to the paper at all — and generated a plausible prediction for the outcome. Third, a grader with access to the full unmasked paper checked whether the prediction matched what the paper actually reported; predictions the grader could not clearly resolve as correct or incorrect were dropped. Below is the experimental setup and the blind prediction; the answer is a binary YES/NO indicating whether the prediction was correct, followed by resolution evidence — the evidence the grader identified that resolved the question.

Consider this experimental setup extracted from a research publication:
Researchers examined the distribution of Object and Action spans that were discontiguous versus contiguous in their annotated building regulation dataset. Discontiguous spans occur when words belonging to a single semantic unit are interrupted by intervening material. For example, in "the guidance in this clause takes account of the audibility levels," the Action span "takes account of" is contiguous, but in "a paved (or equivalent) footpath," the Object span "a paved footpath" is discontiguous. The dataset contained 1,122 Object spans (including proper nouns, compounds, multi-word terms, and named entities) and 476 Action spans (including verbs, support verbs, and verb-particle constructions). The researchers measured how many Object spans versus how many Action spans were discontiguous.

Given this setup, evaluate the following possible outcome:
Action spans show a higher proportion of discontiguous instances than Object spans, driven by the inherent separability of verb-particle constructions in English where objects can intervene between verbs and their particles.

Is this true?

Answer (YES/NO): NO